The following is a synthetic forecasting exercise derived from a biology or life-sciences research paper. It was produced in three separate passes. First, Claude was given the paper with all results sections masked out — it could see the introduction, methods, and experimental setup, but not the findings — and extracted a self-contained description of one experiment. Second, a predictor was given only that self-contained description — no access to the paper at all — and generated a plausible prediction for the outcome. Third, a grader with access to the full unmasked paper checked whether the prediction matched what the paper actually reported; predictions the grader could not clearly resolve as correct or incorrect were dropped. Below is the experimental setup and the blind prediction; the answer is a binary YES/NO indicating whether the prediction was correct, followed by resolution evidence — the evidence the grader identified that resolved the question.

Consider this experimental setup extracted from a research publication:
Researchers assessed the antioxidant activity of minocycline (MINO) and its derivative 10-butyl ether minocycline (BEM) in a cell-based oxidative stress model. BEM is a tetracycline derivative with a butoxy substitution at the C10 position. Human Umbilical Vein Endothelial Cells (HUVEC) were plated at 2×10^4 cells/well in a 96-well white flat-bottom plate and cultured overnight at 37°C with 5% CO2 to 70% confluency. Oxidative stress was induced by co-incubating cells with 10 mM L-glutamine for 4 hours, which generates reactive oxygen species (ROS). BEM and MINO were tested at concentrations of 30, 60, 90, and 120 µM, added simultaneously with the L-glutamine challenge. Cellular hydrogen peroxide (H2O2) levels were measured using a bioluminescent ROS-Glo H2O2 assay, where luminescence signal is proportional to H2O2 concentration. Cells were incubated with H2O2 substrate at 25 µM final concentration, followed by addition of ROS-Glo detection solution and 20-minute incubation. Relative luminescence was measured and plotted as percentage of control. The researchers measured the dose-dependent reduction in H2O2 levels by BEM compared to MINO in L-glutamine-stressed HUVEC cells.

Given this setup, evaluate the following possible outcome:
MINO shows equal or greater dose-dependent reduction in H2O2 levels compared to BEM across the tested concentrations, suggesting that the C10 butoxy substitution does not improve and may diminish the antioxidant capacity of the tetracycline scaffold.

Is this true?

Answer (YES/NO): YES